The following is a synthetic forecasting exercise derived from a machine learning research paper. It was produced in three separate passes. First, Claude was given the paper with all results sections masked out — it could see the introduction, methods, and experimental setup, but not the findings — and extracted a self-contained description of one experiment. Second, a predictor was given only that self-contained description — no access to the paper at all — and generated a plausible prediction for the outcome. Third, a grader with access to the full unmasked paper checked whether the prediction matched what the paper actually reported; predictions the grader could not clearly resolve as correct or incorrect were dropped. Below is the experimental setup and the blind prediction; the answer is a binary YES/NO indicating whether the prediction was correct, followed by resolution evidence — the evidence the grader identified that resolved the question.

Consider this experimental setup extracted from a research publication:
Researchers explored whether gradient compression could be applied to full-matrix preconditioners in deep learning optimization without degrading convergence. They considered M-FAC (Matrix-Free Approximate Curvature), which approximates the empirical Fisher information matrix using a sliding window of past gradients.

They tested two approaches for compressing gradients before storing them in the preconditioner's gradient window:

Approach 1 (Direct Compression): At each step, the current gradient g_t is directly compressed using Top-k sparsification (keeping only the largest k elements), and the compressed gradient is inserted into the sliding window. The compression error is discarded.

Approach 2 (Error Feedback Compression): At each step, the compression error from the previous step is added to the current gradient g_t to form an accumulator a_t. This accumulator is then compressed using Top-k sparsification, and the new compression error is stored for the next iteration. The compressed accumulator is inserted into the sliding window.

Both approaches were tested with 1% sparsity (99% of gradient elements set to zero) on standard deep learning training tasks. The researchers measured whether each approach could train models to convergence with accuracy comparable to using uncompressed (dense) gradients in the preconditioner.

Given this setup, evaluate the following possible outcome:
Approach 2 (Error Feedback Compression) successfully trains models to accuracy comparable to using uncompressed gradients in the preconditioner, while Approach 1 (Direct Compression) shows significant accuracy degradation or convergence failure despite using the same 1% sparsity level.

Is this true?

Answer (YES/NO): YES